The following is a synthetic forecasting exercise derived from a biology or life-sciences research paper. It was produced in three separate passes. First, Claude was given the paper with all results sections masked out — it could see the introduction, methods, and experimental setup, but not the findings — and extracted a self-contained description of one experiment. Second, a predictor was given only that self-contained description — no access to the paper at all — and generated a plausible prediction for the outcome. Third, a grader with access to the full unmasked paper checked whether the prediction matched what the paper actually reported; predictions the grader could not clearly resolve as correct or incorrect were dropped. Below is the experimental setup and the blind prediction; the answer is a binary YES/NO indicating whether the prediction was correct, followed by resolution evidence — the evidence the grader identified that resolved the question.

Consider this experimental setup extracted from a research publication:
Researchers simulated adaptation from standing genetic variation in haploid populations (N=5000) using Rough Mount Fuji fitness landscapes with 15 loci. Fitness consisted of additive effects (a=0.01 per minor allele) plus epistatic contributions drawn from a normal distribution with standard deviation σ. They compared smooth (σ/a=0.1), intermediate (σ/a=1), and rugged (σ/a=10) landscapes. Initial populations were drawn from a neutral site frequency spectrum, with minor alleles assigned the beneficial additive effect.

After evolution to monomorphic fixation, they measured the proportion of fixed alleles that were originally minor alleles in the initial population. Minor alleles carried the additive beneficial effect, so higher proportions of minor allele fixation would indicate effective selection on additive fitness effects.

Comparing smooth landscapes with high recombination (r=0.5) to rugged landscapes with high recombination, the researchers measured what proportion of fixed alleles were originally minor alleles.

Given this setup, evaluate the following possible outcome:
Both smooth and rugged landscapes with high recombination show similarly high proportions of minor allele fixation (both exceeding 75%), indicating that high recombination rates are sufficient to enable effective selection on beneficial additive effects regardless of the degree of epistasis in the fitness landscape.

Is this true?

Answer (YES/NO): NO